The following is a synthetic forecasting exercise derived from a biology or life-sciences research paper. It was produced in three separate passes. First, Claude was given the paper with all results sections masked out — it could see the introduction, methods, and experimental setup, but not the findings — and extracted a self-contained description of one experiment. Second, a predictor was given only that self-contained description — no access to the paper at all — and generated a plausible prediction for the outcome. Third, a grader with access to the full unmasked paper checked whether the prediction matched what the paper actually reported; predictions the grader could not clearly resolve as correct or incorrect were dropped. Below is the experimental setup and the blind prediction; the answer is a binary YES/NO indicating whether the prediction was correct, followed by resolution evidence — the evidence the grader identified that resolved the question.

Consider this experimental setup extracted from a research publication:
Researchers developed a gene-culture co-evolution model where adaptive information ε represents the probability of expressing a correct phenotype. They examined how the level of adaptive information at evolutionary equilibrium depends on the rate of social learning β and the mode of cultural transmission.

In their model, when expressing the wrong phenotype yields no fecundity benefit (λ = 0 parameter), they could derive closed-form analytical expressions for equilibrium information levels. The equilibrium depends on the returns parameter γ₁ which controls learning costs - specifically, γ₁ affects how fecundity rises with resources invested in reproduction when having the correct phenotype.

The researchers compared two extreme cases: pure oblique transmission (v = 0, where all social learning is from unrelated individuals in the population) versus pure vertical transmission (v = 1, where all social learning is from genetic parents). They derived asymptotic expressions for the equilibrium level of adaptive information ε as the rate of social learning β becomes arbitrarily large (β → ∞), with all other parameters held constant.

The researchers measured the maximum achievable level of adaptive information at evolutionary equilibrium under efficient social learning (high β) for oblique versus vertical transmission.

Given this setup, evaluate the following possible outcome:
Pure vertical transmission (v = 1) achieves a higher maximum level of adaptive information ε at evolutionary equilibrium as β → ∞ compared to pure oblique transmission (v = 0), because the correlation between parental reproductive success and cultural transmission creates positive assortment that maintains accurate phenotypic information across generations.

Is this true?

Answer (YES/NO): YES